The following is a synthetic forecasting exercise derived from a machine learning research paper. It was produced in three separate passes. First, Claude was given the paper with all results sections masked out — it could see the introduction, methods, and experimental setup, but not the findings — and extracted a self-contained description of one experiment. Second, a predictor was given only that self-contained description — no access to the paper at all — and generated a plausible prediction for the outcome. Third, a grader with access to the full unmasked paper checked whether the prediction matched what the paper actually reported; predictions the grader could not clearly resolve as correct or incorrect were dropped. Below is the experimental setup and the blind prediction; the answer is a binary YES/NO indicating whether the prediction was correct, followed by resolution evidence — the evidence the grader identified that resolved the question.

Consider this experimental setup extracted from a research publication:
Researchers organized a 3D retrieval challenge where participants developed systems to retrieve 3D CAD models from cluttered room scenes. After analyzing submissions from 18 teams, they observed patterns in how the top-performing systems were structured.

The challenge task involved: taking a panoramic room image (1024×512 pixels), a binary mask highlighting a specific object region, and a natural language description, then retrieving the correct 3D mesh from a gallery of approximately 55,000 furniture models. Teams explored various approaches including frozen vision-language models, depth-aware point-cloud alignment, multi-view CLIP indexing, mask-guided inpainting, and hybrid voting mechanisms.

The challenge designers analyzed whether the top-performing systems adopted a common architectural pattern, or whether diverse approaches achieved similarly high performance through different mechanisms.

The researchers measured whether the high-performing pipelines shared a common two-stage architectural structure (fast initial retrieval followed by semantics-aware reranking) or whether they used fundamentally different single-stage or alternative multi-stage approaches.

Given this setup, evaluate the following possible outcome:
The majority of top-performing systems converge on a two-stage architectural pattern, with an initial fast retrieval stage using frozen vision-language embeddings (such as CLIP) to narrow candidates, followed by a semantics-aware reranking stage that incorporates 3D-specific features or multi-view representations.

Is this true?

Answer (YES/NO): YES